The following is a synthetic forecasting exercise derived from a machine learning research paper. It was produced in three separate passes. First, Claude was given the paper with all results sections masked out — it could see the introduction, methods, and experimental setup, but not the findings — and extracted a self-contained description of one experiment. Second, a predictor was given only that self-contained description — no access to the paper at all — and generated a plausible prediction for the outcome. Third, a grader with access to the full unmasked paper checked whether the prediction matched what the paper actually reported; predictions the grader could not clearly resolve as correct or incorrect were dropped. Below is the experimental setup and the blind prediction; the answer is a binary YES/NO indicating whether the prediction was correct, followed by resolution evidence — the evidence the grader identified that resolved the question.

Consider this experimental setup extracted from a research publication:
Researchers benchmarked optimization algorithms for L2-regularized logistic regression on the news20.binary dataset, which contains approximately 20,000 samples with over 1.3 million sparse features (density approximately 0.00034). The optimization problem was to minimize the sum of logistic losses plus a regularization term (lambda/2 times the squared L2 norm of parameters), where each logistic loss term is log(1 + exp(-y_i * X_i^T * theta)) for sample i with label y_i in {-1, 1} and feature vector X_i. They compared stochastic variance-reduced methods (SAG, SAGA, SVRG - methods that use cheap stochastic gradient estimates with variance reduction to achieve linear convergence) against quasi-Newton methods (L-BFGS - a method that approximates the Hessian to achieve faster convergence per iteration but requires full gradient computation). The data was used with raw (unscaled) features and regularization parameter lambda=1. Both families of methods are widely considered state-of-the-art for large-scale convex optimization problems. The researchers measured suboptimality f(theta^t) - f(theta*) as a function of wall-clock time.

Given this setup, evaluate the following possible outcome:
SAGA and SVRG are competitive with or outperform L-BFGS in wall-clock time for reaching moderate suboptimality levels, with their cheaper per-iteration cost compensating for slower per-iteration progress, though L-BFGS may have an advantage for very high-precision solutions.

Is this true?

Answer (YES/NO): NO